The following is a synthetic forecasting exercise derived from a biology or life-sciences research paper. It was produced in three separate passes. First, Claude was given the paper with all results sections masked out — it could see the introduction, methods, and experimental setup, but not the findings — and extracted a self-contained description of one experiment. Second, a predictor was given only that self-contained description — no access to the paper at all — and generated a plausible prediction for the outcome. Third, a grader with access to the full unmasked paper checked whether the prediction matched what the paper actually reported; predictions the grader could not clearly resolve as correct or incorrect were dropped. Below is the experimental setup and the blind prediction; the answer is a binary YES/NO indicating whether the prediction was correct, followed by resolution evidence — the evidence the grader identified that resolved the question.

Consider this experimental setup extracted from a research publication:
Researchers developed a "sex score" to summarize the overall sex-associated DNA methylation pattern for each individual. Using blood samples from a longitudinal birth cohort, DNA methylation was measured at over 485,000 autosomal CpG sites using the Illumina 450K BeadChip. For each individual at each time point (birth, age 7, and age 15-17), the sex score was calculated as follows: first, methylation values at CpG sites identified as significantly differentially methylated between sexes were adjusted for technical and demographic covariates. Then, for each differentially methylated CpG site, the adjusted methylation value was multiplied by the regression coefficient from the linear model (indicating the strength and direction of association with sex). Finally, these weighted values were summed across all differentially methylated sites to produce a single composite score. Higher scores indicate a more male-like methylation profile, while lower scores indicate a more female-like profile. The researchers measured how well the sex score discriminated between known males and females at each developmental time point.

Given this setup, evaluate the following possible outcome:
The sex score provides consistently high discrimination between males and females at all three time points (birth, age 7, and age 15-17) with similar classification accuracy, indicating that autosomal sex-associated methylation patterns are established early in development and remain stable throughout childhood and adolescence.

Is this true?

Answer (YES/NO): YES